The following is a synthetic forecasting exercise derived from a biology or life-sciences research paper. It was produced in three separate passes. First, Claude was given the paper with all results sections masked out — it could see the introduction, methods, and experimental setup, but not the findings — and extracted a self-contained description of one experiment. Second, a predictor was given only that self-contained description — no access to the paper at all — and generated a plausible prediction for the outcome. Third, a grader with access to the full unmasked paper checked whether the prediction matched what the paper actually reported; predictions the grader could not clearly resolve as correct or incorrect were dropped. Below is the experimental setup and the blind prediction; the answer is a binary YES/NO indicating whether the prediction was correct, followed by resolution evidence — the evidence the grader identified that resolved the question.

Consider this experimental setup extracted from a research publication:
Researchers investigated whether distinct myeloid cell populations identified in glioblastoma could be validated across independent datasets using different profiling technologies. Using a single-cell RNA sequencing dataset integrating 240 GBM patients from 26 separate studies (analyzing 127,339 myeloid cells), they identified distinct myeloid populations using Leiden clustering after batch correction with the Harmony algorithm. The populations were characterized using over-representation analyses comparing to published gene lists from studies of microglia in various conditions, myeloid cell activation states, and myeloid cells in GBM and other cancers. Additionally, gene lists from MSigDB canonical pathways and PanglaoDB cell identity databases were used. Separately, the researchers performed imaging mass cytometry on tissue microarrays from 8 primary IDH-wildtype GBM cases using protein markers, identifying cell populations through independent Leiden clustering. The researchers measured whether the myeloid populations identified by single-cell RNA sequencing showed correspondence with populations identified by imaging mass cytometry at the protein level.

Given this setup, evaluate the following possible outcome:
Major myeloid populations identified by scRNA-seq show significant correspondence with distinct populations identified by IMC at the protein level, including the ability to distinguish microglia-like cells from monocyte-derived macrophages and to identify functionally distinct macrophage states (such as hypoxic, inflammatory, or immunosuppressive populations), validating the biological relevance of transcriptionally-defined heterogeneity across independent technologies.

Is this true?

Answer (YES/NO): YES